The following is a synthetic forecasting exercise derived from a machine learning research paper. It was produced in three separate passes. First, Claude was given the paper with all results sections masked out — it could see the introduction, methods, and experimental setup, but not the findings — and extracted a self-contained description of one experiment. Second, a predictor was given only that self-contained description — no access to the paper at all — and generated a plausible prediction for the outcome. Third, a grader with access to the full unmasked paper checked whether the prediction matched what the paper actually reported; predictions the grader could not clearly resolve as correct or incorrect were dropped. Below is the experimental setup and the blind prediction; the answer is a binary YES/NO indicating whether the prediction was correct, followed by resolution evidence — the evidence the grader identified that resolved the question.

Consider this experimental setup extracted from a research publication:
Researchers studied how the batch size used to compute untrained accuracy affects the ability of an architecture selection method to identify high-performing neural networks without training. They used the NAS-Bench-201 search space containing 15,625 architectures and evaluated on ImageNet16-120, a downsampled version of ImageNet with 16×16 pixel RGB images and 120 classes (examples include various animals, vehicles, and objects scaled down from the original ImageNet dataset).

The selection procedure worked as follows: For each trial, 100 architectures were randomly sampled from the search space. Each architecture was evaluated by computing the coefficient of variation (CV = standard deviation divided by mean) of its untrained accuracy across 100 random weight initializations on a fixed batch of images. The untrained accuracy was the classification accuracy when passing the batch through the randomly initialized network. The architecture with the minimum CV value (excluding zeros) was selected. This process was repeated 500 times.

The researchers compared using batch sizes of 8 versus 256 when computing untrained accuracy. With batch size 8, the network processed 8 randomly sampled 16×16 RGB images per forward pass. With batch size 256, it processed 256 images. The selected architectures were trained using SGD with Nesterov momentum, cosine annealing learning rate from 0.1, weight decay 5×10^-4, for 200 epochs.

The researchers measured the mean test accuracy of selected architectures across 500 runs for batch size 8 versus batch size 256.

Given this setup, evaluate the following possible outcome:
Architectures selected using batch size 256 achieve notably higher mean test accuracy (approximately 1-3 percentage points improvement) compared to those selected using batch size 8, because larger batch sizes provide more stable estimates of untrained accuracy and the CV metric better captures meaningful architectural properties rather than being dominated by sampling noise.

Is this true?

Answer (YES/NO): NO